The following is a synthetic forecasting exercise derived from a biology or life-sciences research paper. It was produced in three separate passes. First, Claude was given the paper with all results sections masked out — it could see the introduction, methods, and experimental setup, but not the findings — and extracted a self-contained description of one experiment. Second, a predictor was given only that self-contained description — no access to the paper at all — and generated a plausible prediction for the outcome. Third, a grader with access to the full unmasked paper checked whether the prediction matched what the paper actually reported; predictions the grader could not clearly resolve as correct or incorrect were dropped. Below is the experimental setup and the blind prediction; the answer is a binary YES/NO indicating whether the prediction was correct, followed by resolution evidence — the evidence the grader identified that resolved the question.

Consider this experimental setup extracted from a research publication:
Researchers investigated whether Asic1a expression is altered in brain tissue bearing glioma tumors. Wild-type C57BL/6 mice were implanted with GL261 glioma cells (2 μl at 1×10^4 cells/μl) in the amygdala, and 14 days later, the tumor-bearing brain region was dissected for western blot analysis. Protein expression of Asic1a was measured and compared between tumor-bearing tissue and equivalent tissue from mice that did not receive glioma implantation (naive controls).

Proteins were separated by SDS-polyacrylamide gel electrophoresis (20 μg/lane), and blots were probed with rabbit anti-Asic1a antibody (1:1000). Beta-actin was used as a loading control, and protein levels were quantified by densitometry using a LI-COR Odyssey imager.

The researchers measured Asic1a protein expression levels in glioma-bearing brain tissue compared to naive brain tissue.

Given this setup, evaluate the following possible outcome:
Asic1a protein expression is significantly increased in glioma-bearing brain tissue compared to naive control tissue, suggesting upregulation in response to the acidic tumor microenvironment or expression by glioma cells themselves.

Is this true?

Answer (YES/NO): YES